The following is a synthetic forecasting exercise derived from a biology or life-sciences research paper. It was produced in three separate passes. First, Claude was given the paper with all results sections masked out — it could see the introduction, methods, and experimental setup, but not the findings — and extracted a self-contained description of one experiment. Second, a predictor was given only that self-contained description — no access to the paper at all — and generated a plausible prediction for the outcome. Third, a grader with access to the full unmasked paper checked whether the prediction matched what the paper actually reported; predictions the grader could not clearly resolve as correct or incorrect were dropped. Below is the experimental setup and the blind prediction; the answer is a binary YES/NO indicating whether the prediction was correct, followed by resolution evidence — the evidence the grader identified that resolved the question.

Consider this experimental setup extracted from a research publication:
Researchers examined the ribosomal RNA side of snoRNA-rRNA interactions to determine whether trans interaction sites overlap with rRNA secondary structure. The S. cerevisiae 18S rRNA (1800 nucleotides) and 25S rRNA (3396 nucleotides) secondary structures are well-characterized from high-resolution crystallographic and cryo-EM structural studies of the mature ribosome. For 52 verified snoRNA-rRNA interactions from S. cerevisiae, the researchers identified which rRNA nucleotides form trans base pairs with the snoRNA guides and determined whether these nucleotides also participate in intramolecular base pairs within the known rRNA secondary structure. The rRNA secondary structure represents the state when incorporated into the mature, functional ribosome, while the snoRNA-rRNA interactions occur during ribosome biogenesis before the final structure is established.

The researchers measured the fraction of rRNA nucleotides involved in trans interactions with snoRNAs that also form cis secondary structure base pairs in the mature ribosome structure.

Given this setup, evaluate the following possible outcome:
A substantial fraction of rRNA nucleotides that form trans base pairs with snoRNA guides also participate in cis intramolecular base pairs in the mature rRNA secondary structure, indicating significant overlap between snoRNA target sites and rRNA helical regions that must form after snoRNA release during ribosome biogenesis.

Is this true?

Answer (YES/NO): YES